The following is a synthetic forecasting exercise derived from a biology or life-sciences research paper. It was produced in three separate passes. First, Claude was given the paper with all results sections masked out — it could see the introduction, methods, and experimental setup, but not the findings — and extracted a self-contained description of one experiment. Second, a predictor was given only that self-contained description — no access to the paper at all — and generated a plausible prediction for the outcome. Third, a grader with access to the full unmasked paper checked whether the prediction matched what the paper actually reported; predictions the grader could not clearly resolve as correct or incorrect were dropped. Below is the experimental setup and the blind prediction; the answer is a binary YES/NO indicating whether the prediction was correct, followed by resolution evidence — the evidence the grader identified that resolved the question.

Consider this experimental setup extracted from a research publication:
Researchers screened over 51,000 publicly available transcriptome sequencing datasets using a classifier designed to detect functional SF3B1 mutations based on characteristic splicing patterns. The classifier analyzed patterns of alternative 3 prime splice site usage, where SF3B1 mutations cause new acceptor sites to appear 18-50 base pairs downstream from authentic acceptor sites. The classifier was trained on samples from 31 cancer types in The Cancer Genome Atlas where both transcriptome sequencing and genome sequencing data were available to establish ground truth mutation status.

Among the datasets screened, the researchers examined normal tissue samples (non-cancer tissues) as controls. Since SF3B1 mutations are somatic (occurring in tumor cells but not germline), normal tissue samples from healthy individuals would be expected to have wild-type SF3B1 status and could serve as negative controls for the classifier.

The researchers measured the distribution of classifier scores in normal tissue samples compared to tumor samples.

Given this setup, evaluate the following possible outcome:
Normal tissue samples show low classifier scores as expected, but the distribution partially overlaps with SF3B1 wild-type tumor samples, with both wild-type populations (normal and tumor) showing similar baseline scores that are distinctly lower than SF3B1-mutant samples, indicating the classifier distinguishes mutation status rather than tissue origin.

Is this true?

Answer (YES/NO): NO